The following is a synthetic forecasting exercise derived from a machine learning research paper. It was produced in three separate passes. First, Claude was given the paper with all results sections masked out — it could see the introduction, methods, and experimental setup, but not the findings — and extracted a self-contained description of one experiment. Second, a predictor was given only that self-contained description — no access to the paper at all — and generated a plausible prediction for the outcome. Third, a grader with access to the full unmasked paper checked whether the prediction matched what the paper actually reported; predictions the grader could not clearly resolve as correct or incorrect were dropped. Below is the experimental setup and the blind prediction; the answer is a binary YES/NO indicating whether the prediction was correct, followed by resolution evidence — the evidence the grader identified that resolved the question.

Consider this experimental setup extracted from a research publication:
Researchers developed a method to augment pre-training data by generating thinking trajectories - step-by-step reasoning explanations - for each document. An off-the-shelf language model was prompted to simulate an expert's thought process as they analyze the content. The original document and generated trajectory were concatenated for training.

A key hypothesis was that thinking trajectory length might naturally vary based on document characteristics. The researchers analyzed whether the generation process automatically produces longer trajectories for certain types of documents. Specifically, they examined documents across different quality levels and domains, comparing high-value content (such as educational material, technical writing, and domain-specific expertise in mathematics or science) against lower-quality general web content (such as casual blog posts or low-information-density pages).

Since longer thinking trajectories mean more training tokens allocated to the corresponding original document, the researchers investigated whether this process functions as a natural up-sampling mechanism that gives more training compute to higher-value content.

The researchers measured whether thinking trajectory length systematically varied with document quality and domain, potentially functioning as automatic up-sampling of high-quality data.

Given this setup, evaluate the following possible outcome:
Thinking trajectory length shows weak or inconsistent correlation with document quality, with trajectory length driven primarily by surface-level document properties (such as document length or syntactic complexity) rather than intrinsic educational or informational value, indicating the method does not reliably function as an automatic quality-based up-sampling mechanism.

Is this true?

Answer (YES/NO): NO